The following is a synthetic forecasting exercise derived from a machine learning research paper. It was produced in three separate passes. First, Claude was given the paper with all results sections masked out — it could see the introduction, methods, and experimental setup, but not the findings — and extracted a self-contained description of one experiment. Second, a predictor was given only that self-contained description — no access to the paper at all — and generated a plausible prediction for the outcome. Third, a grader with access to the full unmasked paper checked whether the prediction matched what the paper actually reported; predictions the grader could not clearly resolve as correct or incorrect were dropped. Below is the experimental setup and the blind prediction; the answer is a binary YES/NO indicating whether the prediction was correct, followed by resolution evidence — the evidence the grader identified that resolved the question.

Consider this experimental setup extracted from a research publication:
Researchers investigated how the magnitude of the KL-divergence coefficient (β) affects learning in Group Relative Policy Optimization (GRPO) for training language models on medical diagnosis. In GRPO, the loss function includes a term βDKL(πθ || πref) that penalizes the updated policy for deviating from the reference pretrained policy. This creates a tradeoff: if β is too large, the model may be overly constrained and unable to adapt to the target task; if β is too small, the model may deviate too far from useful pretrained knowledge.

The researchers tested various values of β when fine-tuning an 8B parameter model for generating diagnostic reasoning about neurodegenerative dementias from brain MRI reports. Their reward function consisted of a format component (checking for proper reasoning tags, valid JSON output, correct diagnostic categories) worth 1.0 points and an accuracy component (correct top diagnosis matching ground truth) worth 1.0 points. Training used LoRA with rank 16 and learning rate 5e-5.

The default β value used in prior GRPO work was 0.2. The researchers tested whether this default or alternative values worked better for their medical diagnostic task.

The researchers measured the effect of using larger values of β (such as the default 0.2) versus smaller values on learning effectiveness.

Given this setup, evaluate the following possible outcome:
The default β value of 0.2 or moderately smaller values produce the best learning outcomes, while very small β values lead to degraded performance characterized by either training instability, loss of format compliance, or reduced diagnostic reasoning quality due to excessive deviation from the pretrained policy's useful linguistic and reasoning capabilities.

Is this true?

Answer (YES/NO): NO